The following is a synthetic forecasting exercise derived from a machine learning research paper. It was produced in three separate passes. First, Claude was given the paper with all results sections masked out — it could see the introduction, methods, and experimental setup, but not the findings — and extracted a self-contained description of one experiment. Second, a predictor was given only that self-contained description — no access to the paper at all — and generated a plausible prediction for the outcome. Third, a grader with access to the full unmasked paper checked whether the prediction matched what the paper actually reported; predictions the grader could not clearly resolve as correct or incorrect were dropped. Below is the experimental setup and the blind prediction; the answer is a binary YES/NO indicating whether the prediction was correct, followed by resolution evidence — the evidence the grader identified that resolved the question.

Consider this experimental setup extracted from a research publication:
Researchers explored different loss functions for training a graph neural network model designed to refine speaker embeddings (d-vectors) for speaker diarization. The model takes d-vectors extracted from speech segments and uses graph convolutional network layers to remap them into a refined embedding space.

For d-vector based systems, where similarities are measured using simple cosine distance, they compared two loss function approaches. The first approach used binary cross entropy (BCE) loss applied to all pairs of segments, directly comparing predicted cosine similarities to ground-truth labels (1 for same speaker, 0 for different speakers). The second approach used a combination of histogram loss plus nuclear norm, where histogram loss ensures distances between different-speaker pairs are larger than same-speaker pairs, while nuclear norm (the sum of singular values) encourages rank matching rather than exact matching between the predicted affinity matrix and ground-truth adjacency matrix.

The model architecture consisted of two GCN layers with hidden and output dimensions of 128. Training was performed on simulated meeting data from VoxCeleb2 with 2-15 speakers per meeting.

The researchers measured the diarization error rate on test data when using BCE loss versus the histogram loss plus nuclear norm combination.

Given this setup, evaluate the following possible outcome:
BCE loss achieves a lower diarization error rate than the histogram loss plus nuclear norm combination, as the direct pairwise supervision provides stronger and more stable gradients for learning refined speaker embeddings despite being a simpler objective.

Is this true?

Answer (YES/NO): NO